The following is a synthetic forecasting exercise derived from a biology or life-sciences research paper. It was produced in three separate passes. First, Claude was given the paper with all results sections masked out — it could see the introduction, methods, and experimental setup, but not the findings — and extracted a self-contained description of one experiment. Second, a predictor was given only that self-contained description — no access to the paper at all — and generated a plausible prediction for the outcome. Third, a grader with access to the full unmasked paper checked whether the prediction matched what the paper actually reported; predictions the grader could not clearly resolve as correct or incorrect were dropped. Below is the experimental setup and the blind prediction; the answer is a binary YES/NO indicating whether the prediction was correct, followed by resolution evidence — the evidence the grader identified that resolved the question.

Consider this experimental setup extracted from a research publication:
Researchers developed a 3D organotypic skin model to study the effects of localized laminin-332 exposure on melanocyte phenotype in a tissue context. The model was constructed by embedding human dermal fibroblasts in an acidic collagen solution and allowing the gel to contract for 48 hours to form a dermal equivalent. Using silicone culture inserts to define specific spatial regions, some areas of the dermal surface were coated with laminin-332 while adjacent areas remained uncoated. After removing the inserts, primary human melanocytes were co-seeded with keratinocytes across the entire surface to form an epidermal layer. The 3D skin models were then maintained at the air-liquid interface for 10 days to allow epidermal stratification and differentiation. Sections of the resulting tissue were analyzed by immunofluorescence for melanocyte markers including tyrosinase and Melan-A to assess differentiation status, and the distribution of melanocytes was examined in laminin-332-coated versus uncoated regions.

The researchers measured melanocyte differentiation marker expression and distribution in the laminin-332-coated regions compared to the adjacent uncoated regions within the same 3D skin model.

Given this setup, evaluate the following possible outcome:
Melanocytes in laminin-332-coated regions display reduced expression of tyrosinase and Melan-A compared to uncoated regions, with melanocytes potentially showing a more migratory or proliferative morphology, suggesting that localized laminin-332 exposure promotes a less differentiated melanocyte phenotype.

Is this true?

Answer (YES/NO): YES